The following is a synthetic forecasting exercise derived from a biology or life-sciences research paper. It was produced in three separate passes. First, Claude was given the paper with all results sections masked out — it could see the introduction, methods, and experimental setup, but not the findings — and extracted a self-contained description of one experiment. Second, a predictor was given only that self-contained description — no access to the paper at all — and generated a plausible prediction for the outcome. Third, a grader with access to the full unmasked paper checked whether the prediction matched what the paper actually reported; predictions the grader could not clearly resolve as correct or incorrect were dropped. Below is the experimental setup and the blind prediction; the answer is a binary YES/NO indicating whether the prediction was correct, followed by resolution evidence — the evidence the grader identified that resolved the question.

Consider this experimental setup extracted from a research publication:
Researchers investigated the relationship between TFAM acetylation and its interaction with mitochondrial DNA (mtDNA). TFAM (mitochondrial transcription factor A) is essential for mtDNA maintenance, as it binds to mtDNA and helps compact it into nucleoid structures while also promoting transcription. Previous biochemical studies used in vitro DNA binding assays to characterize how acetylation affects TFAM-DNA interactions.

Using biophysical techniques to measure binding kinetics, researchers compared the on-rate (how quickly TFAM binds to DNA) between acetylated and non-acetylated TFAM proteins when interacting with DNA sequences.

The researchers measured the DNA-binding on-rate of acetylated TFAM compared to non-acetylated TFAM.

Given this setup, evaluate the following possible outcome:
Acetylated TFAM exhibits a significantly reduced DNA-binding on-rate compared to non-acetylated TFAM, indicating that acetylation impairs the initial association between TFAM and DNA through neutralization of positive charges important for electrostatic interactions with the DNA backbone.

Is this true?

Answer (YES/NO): NO